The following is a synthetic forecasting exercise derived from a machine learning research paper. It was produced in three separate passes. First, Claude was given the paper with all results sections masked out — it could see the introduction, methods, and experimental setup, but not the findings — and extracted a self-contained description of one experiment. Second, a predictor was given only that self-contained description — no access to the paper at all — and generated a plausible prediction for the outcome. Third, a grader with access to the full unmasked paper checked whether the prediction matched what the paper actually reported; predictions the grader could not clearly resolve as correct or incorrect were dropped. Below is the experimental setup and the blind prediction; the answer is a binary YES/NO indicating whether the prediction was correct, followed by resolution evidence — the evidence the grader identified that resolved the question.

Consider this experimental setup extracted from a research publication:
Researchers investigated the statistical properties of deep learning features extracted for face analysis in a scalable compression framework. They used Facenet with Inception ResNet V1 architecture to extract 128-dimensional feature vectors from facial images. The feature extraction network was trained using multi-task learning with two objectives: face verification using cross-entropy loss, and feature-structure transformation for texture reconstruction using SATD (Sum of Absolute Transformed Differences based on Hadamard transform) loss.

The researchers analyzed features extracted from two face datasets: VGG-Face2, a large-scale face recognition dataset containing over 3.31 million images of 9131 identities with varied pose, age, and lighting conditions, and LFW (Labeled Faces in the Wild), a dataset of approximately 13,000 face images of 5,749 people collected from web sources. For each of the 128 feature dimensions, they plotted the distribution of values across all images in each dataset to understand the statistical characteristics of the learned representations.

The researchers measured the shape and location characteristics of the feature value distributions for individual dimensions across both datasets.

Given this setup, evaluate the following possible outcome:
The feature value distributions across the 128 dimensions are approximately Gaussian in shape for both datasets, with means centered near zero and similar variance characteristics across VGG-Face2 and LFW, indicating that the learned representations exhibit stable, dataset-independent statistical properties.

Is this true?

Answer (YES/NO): YES